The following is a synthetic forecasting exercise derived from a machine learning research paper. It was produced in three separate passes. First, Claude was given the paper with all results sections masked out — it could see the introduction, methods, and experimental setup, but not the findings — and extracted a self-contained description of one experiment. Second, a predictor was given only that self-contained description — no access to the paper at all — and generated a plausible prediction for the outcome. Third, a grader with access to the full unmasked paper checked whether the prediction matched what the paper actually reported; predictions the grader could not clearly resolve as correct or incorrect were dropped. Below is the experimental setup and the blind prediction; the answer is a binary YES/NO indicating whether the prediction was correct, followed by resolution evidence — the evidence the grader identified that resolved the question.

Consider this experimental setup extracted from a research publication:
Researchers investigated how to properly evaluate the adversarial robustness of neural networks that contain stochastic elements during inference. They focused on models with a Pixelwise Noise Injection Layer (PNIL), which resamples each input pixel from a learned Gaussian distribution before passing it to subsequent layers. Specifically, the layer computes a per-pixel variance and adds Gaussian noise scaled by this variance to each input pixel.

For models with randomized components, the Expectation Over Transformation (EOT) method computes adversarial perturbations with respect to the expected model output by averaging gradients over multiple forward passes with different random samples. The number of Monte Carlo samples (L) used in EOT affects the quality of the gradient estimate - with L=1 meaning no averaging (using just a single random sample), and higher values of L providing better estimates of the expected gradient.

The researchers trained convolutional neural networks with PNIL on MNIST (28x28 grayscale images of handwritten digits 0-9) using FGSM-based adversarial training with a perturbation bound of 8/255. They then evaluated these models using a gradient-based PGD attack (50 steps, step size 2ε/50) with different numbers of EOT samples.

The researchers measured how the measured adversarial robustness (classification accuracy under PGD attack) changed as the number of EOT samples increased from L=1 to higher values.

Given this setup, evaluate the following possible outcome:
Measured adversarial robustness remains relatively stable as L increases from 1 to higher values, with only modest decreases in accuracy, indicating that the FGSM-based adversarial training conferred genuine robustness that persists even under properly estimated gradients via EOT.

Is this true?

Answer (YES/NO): YES